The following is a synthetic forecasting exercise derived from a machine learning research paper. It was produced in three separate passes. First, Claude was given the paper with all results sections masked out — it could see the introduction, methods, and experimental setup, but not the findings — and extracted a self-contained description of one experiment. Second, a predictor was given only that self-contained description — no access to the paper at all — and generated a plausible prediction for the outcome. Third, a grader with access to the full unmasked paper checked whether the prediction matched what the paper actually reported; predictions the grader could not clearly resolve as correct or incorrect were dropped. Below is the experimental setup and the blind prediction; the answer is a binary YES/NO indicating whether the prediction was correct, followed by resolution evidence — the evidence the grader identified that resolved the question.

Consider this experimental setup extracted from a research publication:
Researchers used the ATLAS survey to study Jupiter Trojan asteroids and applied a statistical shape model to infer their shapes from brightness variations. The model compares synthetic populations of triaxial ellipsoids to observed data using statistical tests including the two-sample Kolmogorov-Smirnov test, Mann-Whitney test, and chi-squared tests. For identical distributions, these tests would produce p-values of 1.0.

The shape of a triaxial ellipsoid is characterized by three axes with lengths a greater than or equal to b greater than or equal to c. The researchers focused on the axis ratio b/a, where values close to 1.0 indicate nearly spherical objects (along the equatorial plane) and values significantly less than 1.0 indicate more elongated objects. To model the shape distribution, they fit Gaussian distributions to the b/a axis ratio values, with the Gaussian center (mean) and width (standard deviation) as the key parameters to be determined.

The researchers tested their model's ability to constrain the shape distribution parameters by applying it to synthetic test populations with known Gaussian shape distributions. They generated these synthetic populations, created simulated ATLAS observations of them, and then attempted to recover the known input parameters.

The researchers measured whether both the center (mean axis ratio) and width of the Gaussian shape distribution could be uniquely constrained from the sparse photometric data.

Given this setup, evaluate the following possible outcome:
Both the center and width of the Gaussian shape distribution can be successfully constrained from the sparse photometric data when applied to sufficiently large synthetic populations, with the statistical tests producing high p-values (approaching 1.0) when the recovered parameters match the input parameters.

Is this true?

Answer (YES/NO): NO